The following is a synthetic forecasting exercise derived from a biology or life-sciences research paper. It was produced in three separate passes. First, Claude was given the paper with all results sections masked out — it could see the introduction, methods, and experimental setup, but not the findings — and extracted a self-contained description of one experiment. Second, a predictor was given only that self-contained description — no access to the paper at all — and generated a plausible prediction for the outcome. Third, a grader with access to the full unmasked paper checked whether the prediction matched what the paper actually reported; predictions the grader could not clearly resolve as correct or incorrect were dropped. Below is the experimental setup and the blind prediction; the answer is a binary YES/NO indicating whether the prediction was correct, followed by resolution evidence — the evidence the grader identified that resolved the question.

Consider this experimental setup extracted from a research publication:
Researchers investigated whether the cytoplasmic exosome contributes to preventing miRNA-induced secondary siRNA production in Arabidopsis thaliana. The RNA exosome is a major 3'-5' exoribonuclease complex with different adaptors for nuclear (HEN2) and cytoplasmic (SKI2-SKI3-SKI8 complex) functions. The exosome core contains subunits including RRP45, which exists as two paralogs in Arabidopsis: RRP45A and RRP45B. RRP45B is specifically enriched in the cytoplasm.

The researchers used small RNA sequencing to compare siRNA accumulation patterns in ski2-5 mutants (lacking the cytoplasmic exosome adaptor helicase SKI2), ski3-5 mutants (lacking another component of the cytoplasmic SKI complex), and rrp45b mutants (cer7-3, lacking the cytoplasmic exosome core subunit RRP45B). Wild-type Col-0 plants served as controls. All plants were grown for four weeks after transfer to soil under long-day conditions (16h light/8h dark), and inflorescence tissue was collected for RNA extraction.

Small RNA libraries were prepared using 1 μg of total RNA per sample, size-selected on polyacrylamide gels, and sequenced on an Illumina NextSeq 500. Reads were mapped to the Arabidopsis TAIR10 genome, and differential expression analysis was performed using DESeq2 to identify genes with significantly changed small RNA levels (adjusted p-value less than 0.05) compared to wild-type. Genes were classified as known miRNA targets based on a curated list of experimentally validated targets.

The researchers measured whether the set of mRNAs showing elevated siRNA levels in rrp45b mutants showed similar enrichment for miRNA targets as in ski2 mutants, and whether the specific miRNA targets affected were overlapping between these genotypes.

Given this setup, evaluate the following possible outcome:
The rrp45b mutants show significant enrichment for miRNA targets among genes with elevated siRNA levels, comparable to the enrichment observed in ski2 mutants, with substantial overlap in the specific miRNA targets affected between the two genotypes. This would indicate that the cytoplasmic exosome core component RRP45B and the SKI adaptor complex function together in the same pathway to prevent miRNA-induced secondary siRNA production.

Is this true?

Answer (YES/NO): YES